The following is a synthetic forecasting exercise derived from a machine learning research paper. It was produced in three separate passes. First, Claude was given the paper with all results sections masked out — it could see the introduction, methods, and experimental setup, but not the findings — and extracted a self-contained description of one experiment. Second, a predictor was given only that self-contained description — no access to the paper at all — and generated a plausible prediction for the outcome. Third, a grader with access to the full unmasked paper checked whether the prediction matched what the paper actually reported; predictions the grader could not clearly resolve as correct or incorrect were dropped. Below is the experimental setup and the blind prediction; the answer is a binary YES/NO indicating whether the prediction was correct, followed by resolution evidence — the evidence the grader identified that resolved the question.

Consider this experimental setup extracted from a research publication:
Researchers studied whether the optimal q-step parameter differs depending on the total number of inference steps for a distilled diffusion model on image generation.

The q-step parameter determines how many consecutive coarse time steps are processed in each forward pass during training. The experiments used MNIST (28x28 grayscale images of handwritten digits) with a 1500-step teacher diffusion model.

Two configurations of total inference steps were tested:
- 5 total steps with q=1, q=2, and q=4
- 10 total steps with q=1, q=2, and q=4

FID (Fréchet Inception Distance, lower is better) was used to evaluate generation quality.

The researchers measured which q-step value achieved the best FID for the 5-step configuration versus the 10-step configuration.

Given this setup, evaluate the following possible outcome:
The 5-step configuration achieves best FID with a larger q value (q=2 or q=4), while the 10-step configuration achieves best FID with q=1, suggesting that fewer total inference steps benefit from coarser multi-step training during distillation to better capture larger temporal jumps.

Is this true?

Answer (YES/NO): NO